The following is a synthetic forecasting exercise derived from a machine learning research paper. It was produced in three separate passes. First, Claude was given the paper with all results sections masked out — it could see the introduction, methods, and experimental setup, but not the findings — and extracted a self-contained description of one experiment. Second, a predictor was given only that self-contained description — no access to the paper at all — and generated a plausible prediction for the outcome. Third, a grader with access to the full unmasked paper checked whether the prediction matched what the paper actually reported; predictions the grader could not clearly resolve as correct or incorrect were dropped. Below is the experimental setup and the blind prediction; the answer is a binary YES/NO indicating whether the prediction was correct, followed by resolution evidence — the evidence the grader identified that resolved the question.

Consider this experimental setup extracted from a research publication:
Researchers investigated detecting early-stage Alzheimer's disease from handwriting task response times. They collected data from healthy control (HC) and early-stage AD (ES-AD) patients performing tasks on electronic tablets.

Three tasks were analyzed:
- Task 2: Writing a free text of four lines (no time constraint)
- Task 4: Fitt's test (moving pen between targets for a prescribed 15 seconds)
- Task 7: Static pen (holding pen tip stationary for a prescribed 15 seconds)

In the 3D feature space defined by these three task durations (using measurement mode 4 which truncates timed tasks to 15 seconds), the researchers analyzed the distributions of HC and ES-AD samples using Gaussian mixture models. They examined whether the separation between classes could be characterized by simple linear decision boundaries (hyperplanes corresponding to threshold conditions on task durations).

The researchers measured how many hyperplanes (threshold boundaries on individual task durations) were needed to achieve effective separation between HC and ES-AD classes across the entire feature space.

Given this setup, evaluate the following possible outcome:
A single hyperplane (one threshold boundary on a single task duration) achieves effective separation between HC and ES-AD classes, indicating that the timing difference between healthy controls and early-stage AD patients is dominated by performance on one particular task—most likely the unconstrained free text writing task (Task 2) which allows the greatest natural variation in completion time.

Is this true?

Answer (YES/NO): NO